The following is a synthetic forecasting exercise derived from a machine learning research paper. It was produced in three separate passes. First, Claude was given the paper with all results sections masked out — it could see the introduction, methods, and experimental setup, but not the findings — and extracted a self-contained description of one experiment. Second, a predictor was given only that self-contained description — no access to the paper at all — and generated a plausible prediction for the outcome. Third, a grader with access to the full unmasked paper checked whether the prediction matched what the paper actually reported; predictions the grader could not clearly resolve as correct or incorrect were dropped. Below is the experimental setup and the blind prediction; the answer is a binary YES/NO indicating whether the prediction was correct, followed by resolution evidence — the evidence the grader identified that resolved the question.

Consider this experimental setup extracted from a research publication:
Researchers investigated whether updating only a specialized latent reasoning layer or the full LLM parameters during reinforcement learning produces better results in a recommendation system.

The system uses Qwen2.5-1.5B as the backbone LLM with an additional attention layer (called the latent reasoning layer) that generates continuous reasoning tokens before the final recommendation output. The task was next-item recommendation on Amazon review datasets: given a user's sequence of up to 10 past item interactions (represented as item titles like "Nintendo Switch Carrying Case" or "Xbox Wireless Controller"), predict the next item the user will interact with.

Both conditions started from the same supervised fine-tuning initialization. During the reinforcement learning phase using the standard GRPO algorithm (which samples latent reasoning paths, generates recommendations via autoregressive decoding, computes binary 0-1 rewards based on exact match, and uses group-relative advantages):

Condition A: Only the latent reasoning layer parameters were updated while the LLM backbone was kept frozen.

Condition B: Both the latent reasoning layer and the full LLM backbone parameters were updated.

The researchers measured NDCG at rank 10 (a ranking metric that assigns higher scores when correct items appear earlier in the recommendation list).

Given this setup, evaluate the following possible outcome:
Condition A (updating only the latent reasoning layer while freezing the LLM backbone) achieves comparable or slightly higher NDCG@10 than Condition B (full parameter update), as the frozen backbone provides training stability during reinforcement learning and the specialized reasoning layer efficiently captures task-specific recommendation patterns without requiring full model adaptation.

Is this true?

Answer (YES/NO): NO